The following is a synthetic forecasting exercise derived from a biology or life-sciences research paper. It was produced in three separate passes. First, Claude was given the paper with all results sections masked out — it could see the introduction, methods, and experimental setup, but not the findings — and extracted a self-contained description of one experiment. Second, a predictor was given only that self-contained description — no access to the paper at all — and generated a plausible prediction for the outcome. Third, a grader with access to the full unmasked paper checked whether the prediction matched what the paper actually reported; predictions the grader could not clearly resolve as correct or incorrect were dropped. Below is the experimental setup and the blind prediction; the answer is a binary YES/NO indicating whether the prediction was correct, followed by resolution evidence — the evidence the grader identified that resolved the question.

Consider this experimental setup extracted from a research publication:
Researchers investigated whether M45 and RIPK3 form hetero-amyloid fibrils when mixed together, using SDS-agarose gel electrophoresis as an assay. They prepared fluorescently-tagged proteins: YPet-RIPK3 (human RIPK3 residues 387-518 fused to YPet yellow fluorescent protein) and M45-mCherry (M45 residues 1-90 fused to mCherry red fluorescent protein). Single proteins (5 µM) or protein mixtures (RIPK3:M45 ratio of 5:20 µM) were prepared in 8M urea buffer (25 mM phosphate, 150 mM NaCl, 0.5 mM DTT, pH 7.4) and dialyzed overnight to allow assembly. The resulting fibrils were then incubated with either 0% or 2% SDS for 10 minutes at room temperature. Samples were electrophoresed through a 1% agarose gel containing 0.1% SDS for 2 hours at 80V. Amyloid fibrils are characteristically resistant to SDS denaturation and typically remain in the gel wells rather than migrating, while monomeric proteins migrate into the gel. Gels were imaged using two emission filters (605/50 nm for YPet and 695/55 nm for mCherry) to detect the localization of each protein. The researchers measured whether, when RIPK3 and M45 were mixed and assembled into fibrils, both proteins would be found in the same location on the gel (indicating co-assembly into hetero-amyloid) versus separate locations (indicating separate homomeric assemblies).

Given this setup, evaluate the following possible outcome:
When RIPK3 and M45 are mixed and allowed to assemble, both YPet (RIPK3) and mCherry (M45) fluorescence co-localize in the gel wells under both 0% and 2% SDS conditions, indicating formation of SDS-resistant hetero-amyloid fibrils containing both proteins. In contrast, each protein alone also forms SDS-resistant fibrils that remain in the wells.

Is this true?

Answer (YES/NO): NO